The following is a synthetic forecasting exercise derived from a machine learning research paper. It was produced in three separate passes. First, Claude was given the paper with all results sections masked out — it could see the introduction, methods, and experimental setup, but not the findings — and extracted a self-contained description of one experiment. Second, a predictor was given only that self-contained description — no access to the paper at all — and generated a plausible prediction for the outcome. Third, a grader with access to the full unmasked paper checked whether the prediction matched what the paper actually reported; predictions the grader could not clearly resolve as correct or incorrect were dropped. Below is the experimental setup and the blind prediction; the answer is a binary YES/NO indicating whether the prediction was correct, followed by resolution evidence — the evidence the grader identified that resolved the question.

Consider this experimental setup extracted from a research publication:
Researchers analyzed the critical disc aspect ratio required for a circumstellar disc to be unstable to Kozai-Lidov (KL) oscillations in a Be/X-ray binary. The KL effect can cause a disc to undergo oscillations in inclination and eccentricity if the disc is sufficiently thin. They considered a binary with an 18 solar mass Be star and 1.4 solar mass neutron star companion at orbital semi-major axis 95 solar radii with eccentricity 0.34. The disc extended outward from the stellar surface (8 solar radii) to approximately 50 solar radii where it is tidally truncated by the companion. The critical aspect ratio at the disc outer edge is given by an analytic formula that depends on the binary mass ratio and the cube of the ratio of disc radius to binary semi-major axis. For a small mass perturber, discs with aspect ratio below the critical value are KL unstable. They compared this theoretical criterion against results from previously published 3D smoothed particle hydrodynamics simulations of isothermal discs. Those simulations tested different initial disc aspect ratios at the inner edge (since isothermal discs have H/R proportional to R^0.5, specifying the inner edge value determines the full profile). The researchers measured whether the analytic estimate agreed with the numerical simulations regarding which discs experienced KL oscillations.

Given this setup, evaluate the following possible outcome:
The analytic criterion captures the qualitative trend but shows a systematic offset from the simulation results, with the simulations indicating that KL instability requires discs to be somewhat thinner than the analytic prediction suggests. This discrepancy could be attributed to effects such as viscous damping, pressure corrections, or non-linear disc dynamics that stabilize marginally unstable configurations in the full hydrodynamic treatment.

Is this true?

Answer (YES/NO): NO